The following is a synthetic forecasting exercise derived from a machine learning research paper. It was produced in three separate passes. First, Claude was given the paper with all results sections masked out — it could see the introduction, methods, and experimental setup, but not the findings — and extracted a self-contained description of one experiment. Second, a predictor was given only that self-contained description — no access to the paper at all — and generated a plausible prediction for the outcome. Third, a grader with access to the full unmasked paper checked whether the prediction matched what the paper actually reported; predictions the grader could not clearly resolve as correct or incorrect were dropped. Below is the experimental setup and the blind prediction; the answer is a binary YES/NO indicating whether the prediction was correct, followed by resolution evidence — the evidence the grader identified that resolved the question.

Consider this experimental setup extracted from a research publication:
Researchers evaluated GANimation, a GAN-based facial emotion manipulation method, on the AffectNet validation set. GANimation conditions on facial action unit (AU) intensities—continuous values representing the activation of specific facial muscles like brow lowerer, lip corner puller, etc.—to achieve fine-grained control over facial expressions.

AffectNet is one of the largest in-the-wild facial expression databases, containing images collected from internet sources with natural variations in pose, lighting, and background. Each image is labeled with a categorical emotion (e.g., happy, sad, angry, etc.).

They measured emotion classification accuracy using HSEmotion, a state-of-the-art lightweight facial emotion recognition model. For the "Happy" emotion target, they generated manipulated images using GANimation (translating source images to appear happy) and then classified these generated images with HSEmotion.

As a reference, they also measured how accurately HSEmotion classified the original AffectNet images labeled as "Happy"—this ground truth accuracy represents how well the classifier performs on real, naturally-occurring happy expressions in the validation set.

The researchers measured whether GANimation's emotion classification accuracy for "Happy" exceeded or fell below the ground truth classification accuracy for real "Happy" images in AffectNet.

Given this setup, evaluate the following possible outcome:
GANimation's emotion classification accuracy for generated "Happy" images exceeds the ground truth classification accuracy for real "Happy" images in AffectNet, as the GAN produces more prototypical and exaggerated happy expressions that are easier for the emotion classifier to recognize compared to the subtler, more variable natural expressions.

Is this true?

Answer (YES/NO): NO